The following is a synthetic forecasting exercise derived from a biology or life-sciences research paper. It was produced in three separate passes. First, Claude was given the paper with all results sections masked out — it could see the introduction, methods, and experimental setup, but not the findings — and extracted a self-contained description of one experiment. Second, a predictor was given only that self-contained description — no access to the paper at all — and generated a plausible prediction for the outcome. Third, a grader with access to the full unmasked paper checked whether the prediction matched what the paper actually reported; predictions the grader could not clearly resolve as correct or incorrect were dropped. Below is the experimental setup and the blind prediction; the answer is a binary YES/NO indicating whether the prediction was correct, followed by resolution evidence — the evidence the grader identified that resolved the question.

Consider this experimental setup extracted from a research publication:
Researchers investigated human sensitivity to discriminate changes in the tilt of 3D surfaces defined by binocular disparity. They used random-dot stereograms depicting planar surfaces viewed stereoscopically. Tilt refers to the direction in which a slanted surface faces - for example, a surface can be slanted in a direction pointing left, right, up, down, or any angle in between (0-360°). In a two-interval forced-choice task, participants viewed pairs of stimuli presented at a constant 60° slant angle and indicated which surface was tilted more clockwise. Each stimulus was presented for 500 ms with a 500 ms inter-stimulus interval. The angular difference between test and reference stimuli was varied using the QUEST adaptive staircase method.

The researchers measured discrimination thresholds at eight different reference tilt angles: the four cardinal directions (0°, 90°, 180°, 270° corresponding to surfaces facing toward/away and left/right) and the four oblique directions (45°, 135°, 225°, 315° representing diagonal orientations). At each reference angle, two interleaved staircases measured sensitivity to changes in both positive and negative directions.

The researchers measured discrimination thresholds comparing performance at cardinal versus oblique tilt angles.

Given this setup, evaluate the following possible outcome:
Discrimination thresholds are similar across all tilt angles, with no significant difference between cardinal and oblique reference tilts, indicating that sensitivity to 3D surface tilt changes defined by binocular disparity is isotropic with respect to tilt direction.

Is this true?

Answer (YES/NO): NO